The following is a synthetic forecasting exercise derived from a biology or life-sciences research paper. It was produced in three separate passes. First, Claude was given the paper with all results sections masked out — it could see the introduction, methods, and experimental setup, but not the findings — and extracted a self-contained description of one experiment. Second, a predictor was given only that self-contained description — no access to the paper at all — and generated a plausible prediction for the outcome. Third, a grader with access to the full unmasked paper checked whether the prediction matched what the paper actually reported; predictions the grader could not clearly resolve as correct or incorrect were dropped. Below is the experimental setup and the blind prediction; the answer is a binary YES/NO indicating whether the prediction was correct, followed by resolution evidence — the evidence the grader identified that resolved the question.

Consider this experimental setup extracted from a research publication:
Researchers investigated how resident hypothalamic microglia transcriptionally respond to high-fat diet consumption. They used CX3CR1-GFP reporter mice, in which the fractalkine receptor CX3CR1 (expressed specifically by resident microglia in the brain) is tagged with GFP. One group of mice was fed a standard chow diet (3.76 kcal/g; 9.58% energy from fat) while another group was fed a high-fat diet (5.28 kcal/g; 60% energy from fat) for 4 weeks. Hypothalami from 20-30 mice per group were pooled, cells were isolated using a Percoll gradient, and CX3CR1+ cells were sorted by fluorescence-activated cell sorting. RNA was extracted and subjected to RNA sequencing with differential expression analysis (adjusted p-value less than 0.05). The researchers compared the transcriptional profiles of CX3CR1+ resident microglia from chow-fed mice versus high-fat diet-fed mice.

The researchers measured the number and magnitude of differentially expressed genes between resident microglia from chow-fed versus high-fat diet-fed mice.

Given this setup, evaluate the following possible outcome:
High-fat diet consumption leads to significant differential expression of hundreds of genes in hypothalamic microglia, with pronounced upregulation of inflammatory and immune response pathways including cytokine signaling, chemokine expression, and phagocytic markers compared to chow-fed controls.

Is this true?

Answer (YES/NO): NO